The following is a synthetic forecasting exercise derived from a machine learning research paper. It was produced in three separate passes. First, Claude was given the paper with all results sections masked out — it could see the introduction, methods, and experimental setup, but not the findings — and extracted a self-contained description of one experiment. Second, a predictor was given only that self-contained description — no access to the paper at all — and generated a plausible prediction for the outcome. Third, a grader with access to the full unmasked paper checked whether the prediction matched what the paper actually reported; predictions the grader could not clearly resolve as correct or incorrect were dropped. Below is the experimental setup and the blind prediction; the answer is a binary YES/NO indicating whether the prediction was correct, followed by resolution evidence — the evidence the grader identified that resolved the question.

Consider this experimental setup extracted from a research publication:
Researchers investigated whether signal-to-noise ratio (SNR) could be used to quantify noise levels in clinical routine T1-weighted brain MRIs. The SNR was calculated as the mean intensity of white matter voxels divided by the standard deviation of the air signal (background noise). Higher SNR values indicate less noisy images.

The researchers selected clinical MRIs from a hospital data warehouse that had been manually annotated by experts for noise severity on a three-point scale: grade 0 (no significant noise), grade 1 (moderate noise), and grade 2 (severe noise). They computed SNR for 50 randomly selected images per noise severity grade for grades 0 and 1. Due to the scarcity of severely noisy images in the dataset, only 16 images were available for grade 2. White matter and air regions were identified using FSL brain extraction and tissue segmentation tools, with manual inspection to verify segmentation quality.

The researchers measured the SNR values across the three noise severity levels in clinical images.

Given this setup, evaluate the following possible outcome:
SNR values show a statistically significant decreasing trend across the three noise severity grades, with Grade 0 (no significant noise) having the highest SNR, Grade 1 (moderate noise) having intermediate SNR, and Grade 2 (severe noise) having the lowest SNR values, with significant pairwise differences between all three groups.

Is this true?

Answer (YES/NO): NO